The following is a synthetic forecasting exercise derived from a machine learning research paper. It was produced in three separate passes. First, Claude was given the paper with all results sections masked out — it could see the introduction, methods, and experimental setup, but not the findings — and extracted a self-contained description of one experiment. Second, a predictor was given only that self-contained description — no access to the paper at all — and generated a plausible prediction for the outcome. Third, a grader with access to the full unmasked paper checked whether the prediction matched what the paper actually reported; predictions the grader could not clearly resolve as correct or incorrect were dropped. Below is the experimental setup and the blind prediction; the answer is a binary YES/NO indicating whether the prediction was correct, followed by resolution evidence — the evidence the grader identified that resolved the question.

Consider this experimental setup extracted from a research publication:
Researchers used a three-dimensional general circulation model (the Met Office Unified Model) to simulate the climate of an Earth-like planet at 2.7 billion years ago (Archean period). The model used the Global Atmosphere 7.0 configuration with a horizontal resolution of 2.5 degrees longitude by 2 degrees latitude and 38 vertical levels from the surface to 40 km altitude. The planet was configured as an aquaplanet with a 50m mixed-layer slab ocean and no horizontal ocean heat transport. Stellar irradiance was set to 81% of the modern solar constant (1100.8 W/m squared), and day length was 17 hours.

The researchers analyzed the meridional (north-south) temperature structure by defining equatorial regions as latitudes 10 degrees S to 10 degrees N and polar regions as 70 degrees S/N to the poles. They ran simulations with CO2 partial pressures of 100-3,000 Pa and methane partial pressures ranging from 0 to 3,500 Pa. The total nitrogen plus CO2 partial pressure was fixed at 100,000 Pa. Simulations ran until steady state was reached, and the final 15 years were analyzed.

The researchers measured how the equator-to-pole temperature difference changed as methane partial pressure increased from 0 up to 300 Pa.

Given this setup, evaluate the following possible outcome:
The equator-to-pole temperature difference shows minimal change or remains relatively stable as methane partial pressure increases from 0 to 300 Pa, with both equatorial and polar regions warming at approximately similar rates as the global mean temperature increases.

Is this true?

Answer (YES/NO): NO